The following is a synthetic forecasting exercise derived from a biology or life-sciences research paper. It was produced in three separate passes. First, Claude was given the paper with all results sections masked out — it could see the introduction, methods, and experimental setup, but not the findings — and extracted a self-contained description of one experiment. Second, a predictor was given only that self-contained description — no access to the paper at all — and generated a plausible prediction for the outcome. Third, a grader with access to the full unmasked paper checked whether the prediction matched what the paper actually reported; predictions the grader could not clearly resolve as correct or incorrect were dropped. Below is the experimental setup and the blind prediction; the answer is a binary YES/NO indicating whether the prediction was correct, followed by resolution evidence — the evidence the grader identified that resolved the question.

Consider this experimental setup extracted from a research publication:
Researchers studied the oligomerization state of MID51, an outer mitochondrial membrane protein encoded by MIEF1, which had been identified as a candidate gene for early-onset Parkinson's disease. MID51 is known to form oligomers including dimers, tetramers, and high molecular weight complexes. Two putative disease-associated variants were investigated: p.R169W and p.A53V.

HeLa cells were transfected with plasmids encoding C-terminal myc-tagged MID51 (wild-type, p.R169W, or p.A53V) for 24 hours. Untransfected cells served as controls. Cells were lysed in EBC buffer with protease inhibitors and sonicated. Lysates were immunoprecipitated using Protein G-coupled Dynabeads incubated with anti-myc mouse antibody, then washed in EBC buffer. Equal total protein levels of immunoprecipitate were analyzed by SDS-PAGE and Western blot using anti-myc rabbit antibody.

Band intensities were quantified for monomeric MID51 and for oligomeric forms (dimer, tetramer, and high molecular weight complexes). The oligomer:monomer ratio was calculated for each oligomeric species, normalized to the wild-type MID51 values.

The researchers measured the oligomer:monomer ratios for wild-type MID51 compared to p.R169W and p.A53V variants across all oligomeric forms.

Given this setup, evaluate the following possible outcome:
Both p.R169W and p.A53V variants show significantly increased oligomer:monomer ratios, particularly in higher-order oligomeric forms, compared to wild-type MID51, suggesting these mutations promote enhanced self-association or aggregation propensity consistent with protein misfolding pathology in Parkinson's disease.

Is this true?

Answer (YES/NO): NO